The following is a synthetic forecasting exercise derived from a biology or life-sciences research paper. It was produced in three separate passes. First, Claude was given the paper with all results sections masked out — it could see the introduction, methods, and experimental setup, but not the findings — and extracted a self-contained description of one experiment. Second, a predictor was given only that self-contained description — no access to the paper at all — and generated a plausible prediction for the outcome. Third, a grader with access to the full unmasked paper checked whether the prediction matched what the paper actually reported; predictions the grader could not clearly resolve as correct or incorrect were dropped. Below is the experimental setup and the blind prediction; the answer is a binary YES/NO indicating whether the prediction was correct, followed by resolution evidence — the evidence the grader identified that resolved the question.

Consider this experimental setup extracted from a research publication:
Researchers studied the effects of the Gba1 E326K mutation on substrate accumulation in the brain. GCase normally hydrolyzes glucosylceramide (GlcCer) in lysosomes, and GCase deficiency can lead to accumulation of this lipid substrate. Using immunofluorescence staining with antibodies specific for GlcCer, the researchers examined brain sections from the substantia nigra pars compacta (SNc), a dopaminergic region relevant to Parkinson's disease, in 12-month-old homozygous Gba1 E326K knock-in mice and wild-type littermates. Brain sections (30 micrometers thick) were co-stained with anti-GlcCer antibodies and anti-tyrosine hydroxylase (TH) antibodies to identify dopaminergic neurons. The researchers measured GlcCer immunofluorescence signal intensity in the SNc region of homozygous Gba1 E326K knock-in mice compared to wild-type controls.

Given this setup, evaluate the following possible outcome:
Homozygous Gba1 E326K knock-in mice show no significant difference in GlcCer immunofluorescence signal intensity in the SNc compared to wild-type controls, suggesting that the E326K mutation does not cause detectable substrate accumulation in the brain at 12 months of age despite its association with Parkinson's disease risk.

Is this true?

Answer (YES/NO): NO